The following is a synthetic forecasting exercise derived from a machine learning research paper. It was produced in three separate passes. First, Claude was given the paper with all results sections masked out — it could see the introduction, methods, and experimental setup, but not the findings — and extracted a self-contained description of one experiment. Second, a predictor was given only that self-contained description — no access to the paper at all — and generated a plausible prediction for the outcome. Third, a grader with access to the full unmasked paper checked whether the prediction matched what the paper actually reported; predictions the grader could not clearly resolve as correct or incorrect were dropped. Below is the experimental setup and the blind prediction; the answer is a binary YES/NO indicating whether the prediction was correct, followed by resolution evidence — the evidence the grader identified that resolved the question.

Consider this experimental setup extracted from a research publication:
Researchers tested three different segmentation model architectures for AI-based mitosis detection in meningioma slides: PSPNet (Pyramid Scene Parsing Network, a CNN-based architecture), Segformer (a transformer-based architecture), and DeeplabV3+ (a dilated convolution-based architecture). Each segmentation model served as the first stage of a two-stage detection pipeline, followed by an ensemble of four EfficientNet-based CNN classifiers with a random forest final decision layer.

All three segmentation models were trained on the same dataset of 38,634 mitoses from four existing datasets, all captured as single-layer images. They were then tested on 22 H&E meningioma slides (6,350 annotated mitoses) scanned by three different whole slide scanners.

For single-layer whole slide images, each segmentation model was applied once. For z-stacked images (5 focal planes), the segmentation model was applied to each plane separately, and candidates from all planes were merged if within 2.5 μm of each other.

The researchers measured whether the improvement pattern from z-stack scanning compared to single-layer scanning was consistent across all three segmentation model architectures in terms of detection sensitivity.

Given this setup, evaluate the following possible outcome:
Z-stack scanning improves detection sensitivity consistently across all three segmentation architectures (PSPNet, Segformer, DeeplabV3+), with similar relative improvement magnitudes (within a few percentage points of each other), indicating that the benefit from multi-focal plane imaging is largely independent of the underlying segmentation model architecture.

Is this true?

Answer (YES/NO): NO